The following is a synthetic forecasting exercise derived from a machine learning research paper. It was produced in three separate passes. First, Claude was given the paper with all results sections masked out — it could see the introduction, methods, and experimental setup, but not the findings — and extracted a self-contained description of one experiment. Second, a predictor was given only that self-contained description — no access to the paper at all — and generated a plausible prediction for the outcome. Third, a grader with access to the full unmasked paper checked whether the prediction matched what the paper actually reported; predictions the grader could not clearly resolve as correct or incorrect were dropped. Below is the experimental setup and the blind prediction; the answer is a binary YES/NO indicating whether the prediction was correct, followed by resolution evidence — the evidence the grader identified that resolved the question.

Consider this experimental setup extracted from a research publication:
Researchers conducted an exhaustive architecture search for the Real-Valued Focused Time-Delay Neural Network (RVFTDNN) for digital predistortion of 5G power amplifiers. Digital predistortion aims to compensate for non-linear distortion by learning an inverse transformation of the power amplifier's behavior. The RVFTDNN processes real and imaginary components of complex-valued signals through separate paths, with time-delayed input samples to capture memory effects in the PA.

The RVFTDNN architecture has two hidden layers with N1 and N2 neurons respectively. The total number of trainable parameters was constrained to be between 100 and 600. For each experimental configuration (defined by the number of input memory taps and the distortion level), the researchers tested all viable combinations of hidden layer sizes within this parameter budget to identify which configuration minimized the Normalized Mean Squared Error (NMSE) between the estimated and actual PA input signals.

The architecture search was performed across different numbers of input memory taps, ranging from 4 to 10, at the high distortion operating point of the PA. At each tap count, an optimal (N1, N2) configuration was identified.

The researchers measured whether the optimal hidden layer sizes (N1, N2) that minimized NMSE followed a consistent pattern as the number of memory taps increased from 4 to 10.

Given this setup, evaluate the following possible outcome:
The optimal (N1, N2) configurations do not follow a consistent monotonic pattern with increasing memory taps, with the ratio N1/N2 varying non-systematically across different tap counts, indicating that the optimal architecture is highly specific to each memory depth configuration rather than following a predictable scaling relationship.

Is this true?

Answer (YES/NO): YES